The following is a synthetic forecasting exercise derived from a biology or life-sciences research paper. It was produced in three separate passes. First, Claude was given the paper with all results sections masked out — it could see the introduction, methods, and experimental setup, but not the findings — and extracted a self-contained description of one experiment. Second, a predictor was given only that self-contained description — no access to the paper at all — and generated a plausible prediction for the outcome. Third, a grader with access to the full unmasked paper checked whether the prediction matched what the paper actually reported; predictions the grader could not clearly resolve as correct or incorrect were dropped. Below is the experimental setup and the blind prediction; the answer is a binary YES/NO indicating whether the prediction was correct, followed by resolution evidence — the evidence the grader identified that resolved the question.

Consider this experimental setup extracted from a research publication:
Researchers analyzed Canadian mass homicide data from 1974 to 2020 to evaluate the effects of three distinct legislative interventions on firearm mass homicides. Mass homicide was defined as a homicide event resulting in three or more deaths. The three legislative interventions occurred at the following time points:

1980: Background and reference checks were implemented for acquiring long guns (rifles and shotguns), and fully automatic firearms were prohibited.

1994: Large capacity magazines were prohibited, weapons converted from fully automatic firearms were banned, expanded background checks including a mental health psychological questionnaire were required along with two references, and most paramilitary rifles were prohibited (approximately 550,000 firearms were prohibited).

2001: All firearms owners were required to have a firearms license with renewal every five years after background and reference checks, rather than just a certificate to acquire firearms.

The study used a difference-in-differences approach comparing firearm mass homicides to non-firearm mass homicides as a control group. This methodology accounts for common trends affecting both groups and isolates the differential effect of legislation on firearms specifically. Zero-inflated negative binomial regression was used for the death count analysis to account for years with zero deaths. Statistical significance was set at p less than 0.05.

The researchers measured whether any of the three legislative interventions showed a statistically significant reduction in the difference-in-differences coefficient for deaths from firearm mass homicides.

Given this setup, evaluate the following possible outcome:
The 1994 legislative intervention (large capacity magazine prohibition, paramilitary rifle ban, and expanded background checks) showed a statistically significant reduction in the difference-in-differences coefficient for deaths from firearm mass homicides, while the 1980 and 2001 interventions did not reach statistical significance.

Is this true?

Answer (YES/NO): NO